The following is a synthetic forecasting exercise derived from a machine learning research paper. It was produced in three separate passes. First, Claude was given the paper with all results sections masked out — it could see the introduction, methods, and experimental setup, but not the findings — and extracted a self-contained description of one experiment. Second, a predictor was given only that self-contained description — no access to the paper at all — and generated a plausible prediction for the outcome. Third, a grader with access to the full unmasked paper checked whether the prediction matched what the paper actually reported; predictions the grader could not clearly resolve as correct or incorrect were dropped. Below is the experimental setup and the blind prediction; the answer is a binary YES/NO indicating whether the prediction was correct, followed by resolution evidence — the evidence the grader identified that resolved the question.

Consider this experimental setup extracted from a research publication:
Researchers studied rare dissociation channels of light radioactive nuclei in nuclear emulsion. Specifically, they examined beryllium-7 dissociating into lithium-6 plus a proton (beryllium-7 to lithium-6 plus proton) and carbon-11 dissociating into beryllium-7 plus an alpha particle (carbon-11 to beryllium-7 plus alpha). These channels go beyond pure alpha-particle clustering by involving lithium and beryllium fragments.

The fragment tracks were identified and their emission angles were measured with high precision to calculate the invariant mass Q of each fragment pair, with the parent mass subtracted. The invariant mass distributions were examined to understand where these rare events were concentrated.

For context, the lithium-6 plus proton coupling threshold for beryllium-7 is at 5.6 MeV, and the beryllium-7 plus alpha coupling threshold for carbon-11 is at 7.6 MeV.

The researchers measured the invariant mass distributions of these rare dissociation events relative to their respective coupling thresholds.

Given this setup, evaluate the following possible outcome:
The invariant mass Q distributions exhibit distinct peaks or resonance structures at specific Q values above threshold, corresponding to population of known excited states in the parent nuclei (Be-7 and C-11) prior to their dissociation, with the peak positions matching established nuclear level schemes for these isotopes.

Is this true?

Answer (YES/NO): YES